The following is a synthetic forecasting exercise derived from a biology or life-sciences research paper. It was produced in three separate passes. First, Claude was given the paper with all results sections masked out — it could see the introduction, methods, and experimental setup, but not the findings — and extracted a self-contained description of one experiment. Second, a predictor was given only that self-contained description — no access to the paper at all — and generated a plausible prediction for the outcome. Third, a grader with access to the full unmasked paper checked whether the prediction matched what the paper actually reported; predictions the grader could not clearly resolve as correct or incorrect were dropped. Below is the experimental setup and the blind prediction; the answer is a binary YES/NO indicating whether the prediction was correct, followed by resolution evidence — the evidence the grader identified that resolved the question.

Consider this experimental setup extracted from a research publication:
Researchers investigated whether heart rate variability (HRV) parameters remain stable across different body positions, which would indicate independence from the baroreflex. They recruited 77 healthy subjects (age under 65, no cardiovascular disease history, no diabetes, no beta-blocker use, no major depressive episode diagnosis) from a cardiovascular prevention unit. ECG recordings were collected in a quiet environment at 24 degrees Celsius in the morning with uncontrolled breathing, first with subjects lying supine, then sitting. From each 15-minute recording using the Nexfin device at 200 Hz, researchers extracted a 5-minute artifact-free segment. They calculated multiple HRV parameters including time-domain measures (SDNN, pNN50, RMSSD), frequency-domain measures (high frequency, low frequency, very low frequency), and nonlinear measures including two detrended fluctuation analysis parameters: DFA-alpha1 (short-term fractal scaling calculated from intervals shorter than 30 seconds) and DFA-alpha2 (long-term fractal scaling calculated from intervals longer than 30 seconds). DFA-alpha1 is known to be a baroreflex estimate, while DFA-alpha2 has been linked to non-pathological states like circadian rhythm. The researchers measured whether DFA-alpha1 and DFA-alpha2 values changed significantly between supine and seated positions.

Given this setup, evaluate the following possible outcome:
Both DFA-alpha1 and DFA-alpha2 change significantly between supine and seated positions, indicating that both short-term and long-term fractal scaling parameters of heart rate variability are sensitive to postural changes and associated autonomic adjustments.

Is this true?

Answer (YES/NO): NO